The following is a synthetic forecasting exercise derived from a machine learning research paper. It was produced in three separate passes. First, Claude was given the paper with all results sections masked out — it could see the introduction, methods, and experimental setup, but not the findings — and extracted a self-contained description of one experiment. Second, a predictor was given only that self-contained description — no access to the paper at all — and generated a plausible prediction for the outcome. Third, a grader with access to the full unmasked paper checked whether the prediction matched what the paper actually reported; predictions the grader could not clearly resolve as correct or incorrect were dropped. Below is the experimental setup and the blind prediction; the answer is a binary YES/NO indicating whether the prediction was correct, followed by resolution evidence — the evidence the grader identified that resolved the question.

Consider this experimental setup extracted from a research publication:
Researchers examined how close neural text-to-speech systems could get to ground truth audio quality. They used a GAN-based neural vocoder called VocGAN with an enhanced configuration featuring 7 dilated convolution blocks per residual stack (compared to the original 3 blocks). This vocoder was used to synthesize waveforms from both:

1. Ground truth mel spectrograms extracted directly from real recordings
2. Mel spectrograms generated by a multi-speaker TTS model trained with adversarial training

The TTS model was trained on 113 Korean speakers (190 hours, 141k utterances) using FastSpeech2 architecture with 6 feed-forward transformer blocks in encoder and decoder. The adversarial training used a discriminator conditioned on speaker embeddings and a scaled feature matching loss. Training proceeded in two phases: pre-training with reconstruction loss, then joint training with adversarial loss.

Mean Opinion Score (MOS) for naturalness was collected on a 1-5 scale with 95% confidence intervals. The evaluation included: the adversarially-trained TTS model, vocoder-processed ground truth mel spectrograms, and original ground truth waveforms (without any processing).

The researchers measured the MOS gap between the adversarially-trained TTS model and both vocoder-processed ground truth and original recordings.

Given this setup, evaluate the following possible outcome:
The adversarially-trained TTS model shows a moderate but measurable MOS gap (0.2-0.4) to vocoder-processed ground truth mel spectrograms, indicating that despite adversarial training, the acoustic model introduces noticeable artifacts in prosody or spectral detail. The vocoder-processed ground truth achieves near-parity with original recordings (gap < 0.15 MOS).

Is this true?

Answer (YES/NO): NO